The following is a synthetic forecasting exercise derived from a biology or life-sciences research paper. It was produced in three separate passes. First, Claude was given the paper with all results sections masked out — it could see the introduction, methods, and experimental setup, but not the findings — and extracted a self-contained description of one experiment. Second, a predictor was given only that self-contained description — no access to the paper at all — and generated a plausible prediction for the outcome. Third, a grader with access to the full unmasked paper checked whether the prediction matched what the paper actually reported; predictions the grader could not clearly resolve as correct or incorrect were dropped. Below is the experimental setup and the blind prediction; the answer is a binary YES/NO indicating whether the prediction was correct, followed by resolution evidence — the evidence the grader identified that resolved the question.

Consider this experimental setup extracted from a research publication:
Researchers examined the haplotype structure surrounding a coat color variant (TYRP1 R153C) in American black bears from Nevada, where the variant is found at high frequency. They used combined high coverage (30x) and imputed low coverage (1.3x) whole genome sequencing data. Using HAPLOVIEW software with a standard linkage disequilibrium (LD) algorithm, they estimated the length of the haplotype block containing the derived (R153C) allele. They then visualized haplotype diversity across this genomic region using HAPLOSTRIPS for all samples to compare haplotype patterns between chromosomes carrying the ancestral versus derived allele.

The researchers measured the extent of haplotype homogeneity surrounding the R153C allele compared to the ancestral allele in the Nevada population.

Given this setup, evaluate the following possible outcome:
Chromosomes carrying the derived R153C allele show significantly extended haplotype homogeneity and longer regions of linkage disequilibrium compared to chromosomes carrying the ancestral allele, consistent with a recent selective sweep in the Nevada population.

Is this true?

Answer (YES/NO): NO